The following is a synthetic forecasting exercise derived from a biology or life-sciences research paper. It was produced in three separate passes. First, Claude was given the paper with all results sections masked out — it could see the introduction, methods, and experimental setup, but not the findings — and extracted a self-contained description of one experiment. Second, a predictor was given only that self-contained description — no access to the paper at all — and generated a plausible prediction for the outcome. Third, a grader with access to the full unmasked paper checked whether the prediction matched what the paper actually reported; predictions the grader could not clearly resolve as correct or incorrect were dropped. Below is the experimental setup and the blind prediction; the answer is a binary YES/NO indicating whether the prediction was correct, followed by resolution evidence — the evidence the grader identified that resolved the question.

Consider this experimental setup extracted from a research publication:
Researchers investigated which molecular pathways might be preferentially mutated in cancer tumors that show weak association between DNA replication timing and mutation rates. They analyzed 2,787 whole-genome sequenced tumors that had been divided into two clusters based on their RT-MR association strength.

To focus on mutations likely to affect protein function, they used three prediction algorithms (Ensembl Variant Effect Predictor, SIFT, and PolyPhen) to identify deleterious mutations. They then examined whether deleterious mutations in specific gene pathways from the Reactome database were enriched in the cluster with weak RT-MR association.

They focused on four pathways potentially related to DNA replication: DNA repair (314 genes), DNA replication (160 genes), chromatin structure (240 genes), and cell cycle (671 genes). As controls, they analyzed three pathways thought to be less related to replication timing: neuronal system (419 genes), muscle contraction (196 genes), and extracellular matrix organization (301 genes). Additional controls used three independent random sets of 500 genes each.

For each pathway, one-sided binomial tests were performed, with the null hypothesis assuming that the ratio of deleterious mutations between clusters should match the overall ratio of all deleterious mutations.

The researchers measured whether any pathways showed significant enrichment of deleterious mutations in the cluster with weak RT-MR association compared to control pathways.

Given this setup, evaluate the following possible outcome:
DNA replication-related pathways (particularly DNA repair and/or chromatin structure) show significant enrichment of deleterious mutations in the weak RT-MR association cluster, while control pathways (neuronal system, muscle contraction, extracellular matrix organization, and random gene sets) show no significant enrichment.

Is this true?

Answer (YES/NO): YES